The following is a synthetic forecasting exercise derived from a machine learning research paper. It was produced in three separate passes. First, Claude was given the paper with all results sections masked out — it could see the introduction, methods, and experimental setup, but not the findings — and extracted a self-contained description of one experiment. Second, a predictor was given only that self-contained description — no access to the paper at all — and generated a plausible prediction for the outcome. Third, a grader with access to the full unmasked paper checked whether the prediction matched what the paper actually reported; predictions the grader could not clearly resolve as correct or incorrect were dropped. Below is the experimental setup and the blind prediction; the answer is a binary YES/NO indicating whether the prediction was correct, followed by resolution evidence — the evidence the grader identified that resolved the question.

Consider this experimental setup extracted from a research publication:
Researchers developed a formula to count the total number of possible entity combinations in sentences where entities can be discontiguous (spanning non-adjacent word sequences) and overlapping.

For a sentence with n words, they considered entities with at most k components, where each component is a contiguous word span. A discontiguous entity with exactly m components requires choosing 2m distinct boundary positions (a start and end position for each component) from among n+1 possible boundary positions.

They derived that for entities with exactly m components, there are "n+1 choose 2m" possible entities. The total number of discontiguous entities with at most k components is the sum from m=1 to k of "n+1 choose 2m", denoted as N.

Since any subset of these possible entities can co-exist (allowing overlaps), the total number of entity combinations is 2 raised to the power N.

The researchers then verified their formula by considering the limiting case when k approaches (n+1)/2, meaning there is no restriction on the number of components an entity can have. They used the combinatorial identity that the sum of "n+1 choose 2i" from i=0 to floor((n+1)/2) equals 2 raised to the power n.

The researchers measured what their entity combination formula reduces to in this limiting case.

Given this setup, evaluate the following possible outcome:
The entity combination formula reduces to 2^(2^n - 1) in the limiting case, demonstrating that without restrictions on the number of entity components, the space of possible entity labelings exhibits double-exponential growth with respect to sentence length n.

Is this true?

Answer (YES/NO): YES